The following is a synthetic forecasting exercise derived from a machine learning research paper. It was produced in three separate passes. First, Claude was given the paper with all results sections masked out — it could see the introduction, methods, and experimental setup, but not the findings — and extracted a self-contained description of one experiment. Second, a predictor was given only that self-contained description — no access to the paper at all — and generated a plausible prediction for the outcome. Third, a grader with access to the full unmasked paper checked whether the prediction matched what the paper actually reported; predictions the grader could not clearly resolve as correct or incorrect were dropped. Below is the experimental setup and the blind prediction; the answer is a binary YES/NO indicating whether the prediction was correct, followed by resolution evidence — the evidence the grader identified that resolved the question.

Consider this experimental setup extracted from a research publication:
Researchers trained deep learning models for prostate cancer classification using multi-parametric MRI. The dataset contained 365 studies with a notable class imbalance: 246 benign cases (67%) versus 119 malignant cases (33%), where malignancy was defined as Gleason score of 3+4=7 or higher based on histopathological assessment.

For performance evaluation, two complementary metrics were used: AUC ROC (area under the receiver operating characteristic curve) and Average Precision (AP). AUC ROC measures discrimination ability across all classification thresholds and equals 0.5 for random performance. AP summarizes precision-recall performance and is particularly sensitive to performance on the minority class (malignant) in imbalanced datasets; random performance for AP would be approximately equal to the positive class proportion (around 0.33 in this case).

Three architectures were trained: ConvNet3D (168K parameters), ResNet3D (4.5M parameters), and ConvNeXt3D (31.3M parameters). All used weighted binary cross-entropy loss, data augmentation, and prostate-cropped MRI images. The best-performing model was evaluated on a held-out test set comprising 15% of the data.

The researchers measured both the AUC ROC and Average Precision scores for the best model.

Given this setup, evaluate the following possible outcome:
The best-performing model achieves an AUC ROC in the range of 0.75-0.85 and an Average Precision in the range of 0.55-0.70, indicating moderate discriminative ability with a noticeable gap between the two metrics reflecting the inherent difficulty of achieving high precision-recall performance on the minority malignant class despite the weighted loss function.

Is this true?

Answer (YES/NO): NO